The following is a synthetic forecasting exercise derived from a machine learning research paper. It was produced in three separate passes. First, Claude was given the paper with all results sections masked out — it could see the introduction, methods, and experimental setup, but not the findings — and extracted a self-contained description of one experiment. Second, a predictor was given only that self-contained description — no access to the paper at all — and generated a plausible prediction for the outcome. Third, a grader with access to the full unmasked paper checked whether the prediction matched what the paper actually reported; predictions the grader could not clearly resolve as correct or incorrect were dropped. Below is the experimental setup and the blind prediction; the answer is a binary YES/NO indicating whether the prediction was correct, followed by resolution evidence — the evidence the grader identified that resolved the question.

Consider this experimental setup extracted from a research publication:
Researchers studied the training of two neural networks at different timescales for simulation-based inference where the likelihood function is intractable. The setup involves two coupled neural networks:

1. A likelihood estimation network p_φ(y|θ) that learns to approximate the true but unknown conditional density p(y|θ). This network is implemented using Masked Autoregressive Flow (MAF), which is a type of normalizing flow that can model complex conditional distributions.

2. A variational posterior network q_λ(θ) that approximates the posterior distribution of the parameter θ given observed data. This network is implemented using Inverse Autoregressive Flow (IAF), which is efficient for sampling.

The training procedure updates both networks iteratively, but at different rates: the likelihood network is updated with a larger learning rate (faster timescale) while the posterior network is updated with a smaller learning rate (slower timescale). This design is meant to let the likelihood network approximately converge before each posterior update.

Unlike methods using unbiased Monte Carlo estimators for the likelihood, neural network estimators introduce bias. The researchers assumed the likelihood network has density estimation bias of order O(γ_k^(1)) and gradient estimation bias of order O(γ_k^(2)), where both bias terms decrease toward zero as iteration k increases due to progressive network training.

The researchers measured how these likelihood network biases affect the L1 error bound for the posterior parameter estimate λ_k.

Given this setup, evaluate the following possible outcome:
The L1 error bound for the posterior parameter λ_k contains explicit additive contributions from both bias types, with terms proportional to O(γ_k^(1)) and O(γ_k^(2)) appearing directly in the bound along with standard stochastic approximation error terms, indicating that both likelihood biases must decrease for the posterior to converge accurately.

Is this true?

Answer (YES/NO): YES